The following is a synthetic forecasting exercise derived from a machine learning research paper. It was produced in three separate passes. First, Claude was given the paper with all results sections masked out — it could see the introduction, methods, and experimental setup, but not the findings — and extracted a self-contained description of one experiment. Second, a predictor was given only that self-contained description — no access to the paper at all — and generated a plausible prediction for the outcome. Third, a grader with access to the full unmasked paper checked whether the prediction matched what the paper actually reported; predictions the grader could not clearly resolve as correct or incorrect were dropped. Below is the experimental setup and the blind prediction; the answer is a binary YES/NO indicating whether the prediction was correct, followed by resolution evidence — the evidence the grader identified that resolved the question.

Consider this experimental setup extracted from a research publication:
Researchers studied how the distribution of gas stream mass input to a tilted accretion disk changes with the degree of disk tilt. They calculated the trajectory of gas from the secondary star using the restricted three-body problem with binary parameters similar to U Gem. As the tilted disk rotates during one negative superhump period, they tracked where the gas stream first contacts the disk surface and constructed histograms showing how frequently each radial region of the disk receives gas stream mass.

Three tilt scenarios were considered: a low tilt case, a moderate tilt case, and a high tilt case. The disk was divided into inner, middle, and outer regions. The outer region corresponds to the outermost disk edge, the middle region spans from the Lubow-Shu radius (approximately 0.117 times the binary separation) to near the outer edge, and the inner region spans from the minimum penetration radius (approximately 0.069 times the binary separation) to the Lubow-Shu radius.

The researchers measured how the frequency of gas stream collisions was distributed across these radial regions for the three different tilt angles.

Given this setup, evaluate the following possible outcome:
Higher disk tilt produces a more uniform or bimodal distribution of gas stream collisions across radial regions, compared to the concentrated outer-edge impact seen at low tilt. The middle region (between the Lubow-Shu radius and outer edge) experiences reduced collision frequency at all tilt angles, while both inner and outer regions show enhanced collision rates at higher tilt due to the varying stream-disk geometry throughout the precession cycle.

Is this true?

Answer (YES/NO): NO